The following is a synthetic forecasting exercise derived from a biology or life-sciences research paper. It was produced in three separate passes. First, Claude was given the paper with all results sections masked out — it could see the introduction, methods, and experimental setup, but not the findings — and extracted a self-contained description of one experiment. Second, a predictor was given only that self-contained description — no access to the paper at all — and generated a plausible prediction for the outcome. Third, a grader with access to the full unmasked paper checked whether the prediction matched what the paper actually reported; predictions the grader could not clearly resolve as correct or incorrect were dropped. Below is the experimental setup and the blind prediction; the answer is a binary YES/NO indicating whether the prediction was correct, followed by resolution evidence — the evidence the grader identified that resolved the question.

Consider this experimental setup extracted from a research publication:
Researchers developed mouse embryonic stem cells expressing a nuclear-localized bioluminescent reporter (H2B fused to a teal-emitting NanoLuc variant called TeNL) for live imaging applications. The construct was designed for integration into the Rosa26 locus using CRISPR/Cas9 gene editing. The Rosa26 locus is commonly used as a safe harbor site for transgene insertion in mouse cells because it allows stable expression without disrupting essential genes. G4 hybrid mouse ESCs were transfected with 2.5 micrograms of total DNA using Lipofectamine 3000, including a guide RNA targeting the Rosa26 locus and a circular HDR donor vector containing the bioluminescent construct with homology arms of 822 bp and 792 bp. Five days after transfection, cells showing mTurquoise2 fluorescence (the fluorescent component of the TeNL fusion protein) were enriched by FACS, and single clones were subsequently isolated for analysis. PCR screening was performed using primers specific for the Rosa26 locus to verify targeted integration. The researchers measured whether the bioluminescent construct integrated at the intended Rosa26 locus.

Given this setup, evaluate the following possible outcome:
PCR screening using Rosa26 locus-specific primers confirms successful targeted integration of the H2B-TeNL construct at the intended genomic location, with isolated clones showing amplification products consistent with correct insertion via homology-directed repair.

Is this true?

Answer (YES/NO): NO